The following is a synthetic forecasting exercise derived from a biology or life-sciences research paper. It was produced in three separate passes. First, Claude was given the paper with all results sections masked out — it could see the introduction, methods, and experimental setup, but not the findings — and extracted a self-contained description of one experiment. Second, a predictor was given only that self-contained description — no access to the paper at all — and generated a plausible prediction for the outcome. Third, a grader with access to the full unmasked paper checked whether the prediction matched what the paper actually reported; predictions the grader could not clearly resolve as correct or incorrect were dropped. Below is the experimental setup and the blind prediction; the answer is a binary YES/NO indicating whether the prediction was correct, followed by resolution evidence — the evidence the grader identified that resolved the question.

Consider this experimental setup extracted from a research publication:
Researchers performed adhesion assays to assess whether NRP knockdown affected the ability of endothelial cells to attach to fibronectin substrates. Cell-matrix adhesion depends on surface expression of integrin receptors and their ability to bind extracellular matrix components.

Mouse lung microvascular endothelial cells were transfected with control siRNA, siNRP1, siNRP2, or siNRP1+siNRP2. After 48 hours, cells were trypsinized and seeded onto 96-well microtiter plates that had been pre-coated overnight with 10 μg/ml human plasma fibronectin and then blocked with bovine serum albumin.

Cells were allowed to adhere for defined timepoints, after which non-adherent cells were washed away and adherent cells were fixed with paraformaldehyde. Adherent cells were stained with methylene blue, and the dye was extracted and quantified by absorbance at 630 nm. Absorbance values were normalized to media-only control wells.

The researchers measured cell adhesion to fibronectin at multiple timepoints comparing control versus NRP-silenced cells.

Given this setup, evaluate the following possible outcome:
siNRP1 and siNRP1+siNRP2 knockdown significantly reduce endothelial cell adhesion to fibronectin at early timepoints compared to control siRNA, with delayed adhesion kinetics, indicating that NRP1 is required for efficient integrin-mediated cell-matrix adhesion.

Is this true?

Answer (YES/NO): NO